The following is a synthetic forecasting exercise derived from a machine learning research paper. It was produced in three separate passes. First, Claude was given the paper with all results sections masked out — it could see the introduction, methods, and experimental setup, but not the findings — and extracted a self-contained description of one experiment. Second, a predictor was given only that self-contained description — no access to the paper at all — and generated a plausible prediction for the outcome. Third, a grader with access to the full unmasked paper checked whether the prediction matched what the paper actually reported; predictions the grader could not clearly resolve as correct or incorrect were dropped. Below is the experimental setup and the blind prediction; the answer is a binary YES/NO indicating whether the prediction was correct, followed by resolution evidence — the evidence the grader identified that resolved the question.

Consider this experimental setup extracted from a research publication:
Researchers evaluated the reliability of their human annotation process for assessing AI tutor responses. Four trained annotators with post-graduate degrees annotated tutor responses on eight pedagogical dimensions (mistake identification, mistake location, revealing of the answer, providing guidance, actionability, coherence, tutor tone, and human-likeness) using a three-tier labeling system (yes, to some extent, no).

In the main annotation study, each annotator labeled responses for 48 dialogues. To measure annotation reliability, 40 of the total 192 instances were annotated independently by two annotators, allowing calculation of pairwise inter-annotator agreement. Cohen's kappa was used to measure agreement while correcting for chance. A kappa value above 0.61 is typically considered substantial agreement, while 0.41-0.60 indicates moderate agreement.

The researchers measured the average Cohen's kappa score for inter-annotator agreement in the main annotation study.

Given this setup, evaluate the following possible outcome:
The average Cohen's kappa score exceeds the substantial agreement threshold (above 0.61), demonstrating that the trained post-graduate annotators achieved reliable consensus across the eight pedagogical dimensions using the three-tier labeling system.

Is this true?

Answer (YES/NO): YES